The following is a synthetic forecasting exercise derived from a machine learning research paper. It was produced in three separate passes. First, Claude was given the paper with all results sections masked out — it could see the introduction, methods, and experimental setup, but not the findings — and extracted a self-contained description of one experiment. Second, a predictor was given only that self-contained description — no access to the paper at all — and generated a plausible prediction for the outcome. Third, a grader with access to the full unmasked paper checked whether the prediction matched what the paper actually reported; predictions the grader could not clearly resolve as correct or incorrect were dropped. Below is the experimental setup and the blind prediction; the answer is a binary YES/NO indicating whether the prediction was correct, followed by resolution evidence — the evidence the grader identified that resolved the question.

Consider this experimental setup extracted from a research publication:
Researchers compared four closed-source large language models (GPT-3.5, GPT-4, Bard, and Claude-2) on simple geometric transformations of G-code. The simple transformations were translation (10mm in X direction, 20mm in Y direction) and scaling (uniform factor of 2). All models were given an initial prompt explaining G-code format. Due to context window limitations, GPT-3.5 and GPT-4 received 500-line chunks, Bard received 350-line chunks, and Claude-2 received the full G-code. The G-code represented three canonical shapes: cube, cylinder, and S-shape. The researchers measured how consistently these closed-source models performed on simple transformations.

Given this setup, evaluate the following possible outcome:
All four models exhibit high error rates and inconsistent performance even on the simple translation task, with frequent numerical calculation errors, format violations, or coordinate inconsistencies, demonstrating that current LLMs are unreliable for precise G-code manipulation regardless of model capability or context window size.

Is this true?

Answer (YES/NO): NO